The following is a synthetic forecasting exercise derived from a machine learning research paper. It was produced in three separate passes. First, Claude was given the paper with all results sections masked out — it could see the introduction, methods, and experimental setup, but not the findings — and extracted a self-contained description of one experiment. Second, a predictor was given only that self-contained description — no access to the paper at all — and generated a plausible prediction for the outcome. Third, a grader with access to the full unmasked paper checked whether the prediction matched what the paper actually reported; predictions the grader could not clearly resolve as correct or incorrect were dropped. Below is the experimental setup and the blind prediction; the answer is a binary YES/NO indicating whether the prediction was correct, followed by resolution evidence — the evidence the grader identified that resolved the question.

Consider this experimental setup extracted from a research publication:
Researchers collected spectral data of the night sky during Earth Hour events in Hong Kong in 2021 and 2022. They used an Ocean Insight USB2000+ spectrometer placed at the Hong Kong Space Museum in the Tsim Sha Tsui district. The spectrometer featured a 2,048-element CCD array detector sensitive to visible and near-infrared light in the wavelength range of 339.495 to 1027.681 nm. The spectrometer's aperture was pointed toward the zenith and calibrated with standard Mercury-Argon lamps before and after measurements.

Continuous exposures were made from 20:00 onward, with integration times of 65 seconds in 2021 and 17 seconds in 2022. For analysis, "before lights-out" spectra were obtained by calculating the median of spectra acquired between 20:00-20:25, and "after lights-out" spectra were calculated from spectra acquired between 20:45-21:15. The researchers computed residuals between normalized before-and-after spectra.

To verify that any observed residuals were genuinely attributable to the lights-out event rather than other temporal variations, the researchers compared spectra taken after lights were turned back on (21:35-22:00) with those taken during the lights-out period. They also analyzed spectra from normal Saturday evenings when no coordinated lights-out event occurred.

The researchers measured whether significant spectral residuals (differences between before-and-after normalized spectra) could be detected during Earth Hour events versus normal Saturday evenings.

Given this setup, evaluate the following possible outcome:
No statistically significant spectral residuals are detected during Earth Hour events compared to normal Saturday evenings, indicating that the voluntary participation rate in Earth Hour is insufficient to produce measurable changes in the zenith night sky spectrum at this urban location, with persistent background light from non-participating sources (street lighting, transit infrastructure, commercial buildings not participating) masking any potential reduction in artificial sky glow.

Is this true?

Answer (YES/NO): NO